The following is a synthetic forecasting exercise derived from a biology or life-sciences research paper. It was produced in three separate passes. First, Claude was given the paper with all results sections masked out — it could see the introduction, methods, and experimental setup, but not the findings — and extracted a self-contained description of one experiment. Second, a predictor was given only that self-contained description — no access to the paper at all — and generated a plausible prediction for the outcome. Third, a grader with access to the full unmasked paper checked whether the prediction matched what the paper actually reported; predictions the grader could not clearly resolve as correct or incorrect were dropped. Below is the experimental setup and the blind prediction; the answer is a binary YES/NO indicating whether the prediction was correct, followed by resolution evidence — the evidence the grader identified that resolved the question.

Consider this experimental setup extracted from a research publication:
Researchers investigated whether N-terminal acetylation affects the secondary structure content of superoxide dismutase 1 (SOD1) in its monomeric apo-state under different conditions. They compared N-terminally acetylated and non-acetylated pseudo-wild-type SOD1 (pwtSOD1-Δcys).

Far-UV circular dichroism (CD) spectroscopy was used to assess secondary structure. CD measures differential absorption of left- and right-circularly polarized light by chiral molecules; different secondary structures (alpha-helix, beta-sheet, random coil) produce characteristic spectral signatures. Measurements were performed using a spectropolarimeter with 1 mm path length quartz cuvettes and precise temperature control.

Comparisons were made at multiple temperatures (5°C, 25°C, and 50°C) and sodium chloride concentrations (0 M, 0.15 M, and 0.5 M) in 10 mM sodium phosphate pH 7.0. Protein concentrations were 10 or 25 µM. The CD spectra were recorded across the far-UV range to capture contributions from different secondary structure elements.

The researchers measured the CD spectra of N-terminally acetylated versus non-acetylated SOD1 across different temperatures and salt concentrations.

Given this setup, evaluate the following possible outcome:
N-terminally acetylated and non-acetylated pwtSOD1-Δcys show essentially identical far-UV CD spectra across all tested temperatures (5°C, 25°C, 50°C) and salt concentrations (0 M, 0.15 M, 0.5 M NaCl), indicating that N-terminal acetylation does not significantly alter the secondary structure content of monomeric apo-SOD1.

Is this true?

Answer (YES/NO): YES